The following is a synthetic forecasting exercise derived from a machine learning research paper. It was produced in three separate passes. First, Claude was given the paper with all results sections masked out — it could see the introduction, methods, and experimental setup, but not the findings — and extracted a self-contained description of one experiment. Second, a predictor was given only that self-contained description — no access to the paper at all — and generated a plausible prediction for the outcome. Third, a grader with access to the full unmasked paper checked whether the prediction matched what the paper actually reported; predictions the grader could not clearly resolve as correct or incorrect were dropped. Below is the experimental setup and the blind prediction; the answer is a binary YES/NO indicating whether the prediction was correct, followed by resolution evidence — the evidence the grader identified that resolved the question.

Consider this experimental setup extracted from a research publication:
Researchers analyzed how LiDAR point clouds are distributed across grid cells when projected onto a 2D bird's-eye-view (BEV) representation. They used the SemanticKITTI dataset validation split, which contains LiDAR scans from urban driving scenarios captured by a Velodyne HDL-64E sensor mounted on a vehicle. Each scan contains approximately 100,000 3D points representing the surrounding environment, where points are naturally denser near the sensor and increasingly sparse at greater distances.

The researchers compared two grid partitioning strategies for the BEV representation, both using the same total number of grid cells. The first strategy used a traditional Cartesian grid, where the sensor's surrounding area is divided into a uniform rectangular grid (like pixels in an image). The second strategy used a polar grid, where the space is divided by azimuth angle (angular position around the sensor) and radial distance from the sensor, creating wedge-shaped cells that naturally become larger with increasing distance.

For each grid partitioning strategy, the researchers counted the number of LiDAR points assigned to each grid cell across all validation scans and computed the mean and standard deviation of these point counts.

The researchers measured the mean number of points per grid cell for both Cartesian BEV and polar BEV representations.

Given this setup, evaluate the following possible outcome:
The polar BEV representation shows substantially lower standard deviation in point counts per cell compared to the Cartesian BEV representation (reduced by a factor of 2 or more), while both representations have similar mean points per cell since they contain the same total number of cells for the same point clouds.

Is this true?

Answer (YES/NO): YES